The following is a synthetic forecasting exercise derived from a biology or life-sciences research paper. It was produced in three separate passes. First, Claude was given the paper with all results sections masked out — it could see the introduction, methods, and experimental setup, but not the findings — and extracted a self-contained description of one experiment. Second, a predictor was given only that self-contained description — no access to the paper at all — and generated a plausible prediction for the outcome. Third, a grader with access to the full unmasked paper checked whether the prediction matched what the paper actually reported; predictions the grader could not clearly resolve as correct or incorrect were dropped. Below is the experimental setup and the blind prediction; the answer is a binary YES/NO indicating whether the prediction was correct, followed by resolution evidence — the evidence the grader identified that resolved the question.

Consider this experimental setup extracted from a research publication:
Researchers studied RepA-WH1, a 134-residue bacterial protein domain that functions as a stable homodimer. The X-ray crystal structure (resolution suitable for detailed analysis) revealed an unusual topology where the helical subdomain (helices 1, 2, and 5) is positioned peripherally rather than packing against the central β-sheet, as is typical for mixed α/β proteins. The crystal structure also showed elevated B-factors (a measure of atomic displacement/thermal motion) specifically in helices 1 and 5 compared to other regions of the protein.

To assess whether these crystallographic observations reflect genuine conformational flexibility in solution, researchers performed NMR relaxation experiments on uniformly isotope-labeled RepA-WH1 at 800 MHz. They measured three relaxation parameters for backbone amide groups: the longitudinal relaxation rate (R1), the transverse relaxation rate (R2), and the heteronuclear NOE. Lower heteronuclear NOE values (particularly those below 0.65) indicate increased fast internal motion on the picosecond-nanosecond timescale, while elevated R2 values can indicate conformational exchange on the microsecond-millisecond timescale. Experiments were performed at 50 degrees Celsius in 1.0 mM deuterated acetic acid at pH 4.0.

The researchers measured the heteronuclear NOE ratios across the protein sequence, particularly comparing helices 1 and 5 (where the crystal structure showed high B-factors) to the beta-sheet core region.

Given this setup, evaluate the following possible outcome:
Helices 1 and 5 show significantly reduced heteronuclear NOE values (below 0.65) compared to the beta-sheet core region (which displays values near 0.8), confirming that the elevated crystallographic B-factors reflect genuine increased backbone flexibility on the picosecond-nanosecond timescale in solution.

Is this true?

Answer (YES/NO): YES